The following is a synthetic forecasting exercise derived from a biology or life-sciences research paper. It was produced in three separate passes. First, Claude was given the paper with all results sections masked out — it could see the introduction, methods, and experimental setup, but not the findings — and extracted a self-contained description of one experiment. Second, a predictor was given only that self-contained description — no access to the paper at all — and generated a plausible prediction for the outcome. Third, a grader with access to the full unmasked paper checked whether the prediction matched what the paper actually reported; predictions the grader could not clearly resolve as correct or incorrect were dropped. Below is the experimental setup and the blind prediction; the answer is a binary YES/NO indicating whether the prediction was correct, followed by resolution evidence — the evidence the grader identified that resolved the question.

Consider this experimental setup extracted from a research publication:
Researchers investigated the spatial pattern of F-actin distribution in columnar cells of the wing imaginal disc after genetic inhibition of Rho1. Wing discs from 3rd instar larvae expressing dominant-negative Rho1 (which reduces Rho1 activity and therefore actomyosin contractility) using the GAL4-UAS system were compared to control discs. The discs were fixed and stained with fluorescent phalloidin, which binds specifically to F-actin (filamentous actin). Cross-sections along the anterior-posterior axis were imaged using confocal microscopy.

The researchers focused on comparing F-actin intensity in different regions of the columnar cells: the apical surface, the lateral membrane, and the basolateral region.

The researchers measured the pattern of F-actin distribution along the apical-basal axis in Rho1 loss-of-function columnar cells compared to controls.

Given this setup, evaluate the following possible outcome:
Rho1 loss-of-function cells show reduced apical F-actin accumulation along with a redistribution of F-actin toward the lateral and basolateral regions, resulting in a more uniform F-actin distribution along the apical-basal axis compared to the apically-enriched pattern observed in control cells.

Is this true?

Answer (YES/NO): NO